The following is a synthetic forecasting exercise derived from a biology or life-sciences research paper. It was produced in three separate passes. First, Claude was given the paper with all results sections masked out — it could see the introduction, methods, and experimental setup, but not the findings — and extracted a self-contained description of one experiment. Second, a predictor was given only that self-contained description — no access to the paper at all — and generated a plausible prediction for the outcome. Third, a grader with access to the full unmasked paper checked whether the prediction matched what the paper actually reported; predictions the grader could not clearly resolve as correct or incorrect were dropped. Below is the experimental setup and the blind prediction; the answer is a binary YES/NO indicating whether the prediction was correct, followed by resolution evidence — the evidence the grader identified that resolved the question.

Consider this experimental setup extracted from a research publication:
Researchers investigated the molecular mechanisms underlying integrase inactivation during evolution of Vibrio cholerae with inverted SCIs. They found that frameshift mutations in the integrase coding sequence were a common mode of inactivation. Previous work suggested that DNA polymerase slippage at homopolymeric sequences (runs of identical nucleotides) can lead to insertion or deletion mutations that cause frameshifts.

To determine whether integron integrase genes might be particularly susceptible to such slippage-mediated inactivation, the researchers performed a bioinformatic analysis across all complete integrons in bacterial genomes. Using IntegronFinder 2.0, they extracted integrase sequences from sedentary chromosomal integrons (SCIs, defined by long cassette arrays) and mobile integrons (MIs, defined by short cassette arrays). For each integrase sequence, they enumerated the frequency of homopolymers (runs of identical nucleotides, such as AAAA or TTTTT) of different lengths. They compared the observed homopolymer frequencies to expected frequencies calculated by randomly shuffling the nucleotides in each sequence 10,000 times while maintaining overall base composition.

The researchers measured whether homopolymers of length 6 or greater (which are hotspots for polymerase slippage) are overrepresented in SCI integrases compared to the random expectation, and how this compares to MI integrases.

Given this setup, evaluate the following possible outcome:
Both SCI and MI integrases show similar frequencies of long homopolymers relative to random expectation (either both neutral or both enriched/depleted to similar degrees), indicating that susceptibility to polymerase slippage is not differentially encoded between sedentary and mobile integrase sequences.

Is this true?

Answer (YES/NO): NO